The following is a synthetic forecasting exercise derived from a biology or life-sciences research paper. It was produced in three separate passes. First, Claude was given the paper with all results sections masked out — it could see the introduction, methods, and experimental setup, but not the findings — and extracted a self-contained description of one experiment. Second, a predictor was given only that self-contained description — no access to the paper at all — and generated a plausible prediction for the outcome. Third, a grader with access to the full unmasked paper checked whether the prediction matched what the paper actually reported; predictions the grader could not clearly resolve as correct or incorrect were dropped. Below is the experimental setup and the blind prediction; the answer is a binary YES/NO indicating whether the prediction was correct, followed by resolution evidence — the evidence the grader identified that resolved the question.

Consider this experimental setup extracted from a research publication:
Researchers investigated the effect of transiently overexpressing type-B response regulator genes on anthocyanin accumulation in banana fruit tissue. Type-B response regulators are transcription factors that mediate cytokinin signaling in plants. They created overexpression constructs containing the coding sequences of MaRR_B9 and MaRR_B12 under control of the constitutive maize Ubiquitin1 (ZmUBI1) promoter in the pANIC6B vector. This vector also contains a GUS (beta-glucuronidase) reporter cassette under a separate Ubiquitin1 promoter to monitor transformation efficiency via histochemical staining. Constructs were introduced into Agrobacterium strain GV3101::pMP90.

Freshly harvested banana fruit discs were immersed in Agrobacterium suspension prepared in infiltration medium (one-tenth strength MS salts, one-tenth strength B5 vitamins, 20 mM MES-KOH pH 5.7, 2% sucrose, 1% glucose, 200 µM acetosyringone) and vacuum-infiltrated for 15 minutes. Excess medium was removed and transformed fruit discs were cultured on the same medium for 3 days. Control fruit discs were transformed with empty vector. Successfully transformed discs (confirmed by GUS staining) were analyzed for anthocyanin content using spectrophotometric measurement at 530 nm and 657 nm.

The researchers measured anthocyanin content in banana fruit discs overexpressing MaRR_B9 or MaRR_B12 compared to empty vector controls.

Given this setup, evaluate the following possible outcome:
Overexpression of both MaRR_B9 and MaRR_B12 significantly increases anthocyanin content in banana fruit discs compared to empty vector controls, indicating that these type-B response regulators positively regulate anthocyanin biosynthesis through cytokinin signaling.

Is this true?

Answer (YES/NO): NO